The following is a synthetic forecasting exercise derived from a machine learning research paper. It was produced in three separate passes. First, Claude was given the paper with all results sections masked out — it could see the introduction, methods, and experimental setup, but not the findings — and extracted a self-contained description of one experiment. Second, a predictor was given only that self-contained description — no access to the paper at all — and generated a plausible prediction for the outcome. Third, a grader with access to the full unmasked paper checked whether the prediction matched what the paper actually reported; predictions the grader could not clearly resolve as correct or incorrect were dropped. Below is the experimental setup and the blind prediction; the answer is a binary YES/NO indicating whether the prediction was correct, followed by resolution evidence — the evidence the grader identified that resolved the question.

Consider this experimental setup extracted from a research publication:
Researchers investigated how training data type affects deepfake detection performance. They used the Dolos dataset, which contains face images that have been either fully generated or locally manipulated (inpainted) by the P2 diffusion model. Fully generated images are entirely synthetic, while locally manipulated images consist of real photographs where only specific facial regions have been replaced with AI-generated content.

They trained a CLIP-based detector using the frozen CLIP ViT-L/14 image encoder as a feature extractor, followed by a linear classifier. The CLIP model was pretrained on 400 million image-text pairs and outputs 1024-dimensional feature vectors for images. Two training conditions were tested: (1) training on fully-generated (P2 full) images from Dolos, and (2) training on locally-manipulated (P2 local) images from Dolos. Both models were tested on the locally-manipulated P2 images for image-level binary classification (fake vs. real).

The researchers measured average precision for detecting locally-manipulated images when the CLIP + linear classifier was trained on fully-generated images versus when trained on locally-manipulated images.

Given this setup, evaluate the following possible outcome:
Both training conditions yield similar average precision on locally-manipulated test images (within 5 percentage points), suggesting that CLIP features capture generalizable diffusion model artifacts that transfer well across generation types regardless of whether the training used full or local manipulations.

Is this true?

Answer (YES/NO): NO